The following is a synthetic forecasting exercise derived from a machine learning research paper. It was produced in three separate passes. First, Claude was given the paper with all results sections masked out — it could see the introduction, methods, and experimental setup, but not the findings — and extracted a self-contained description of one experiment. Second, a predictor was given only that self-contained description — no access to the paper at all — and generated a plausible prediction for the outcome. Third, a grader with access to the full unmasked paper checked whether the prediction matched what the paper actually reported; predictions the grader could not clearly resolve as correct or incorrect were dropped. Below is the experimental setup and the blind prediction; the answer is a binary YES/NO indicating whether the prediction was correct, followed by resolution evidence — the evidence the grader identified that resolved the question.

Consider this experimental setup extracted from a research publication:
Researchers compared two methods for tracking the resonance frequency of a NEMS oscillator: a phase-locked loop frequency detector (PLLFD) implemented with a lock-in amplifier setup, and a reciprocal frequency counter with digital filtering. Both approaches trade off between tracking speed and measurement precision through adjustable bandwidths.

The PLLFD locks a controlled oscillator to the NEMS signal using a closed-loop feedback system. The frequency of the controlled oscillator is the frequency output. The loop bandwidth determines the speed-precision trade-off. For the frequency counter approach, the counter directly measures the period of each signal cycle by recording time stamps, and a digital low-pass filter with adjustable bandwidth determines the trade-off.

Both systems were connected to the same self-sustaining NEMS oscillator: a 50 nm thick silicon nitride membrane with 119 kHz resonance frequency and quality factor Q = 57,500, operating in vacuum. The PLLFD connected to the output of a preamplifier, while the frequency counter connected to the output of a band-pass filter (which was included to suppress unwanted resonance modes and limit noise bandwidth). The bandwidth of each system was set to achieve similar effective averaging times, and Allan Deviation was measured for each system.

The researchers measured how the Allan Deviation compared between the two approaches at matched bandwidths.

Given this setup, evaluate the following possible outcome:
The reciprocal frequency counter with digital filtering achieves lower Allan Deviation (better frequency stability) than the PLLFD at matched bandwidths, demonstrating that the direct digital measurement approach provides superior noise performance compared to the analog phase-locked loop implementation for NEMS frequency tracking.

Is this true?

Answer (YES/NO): NO